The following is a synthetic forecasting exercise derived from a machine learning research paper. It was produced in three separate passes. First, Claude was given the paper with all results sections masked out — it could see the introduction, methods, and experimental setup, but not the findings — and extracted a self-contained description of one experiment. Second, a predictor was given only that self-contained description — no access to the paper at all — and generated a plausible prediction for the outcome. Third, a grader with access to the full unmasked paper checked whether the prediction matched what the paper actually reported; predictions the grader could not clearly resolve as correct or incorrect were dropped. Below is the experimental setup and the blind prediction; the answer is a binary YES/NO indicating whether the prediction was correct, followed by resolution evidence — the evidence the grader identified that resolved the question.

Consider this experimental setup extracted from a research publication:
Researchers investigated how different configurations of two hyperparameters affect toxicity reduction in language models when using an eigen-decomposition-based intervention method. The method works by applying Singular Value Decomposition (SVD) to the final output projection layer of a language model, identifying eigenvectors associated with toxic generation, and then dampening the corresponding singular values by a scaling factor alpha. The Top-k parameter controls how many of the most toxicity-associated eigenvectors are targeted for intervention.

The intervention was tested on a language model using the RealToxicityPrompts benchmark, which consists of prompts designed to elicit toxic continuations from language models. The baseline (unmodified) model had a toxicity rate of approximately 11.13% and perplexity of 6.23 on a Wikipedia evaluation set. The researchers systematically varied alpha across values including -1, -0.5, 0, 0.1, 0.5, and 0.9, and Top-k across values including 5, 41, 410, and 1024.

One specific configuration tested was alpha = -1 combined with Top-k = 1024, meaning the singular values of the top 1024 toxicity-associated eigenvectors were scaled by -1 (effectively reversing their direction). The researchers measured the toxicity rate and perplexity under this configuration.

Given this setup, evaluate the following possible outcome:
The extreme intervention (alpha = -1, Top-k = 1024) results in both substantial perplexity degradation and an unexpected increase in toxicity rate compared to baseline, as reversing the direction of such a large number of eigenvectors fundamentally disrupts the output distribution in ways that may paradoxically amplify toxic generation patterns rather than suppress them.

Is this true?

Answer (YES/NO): NO